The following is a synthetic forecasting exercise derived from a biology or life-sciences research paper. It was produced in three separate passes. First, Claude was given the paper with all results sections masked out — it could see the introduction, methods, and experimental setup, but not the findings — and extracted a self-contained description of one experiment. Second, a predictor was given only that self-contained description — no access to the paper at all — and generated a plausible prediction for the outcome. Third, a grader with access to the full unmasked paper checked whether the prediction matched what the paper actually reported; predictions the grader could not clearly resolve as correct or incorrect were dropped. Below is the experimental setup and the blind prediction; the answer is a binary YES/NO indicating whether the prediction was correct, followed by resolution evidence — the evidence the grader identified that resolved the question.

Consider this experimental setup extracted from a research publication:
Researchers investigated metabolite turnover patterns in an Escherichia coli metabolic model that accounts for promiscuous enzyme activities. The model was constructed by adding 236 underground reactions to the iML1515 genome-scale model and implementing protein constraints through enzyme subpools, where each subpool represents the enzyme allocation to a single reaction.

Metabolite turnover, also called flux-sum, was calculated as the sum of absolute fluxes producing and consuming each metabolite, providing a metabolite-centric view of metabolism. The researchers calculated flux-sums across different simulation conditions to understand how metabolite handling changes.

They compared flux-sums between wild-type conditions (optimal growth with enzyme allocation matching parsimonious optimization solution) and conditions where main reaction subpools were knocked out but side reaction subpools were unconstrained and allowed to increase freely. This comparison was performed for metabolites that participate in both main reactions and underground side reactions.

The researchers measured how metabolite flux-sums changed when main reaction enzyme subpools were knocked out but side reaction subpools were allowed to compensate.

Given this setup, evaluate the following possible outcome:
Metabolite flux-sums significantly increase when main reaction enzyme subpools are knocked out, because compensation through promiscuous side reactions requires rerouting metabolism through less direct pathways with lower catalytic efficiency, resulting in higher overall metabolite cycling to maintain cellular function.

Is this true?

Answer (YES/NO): NO